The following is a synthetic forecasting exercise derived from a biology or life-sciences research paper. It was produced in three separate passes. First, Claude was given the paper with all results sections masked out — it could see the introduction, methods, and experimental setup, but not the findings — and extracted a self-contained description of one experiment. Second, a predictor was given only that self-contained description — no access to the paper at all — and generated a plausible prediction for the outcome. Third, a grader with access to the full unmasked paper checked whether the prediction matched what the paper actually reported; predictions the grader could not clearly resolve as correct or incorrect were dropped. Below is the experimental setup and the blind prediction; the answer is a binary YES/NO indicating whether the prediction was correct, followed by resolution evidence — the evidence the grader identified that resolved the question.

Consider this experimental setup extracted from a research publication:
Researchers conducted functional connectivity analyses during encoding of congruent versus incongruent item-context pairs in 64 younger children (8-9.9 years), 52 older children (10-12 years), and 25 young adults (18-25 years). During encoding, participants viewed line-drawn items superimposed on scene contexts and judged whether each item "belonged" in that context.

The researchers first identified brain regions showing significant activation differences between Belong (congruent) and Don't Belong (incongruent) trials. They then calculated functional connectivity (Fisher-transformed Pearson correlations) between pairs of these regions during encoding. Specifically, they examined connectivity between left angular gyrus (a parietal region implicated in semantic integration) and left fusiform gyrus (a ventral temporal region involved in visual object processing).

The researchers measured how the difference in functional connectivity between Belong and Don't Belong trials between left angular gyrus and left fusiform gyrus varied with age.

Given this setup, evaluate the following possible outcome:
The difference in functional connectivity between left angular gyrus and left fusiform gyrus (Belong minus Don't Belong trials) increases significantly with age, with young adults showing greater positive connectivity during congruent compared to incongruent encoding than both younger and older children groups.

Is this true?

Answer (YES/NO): NO